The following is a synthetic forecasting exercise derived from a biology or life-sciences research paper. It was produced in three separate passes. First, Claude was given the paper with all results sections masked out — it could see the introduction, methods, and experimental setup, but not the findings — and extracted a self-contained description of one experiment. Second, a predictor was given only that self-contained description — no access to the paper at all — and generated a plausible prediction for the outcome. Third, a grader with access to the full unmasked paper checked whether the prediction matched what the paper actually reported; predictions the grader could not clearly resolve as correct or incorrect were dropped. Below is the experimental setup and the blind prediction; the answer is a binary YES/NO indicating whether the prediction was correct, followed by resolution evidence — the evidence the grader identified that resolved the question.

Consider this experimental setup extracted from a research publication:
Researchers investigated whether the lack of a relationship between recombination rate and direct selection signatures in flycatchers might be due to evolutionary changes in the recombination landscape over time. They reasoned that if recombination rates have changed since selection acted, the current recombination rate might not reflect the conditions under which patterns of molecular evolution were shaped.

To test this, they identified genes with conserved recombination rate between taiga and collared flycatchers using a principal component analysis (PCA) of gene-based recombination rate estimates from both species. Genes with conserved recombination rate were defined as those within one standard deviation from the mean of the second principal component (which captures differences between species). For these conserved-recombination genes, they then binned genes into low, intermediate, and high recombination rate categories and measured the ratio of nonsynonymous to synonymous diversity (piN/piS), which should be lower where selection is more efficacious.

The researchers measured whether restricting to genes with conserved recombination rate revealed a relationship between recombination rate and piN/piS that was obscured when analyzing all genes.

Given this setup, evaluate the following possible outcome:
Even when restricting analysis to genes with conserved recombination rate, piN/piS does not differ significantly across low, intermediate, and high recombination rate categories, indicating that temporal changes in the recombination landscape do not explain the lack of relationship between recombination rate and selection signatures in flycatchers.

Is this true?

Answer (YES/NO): YES